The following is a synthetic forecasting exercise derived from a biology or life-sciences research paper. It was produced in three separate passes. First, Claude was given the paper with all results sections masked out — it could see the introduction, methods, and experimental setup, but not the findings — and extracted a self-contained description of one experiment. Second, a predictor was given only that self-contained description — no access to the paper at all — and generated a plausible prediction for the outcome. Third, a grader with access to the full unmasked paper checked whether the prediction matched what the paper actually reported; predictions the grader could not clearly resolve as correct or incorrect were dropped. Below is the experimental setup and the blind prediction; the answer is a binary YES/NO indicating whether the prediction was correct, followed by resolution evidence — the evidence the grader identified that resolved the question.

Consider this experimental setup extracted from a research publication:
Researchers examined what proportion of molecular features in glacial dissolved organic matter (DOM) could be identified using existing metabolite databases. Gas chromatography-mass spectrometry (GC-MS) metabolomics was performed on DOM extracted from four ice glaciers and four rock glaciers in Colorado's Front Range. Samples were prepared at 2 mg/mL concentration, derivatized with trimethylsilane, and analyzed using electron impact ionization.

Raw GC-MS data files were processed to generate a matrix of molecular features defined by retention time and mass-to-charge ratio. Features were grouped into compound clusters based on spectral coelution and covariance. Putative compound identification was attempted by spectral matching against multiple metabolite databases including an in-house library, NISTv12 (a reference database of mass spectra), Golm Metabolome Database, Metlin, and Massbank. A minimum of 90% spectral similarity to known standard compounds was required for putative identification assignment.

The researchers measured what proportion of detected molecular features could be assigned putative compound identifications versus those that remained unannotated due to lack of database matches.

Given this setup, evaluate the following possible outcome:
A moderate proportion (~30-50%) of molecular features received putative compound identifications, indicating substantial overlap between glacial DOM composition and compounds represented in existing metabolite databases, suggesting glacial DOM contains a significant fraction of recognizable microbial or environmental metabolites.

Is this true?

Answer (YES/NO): NO